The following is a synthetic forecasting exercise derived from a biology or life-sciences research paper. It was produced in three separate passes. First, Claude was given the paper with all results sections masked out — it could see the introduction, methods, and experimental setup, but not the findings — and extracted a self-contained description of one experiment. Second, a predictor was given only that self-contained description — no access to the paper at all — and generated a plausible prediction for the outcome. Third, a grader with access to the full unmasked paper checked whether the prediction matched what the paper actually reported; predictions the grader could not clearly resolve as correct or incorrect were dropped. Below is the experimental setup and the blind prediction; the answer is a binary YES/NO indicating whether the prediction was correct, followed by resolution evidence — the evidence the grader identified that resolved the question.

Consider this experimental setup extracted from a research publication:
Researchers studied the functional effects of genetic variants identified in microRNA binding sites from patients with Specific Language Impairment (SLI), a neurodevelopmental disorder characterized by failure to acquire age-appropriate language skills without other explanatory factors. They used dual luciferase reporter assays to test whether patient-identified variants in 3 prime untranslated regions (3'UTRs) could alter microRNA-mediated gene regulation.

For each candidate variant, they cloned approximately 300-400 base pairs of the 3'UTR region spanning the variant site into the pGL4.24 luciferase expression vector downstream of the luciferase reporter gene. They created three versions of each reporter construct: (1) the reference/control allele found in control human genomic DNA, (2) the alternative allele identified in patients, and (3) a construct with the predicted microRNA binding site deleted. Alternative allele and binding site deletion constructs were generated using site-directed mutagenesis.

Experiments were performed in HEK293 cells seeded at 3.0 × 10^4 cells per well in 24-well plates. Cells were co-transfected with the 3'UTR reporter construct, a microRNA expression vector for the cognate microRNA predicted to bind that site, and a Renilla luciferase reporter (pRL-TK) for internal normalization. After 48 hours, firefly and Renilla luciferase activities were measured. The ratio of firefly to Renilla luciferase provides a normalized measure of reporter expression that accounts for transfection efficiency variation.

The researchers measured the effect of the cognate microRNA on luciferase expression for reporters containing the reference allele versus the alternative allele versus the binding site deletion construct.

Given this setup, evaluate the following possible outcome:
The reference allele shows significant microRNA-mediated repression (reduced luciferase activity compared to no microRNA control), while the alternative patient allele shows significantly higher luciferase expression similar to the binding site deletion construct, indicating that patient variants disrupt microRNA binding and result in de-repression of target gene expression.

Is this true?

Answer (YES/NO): YES